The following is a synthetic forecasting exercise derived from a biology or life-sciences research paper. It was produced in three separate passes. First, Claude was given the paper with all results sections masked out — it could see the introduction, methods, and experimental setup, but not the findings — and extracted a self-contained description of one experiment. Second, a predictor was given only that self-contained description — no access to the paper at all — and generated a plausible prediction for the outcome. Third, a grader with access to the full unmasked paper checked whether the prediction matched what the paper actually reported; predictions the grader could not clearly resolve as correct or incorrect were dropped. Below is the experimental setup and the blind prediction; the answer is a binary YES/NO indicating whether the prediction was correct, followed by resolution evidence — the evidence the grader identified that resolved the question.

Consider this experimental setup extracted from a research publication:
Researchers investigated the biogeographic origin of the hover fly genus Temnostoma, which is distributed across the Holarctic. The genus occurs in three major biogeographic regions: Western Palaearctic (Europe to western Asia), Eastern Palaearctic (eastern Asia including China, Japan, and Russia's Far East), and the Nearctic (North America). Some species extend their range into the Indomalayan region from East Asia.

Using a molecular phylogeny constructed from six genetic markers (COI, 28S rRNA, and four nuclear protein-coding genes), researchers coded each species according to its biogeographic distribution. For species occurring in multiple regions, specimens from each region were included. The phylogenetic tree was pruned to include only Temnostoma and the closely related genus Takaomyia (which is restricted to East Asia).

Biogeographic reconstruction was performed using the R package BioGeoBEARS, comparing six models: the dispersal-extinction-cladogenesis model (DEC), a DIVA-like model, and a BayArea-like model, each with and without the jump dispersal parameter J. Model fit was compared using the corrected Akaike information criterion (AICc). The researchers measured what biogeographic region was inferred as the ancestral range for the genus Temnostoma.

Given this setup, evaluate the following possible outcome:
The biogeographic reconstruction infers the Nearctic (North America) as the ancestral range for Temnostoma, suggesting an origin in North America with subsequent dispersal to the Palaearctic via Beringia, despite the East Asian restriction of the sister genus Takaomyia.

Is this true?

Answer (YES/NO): YES